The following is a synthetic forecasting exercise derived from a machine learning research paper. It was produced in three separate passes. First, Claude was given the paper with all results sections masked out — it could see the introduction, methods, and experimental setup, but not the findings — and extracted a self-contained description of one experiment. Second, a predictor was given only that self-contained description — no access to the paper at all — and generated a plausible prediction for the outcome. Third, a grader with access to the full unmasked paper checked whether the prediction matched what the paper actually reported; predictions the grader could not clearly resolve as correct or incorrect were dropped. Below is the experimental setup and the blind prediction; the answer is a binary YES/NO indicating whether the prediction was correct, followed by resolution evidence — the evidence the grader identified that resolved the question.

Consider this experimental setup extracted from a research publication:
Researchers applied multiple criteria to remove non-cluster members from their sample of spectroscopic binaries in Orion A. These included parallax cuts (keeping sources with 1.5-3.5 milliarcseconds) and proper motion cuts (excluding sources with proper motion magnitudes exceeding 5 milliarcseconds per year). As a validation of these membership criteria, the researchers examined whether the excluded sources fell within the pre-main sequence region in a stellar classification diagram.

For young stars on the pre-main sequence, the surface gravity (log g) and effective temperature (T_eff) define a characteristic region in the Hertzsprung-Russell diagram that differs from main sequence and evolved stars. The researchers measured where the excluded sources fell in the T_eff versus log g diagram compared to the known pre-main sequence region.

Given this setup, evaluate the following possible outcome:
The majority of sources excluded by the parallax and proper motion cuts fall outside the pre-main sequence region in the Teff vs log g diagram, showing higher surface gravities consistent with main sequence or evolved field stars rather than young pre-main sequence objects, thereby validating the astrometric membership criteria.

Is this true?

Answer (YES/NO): YES